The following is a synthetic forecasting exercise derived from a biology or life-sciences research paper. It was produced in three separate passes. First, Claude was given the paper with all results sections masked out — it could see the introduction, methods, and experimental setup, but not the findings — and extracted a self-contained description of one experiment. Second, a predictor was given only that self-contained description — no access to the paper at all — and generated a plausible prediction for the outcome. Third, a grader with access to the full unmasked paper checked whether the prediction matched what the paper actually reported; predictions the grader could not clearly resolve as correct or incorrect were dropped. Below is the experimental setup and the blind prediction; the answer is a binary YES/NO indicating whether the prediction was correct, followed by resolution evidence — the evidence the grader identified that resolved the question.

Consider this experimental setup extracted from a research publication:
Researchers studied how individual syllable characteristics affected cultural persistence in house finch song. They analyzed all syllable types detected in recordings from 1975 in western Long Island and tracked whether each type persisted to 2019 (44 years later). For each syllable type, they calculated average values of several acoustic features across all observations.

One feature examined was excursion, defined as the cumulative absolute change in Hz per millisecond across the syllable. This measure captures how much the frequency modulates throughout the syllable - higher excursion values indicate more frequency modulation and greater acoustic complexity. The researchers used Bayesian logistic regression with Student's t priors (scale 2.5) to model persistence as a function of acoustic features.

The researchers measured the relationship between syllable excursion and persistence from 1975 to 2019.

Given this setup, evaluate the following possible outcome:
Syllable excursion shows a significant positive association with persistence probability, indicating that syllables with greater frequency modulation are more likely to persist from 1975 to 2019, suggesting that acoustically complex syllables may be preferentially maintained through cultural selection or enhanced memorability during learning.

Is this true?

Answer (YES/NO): NO